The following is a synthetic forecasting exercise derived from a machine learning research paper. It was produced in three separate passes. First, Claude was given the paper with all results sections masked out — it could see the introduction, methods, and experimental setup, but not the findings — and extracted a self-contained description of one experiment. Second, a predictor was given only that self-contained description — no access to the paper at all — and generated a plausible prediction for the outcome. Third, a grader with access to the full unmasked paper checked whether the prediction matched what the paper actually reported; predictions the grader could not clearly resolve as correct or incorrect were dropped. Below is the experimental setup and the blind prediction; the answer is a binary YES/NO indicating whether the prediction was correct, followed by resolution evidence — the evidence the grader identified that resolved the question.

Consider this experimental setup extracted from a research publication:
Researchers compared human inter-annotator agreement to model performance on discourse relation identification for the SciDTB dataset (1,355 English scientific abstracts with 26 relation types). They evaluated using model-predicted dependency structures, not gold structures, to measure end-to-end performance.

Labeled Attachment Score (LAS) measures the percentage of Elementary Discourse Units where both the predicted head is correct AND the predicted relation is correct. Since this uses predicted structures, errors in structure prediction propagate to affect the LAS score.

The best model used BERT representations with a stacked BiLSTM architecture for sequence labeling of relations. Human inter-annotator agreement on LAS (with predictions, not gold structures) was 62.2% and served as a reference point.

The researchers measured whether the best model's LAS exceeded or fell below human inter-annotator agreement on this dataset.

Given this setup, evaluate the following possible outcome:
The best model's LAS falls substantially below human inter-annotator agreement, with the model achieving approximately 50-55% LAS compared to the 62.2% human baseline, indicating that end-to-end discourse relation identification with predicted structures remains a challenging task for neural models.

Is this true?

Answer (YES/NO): NO